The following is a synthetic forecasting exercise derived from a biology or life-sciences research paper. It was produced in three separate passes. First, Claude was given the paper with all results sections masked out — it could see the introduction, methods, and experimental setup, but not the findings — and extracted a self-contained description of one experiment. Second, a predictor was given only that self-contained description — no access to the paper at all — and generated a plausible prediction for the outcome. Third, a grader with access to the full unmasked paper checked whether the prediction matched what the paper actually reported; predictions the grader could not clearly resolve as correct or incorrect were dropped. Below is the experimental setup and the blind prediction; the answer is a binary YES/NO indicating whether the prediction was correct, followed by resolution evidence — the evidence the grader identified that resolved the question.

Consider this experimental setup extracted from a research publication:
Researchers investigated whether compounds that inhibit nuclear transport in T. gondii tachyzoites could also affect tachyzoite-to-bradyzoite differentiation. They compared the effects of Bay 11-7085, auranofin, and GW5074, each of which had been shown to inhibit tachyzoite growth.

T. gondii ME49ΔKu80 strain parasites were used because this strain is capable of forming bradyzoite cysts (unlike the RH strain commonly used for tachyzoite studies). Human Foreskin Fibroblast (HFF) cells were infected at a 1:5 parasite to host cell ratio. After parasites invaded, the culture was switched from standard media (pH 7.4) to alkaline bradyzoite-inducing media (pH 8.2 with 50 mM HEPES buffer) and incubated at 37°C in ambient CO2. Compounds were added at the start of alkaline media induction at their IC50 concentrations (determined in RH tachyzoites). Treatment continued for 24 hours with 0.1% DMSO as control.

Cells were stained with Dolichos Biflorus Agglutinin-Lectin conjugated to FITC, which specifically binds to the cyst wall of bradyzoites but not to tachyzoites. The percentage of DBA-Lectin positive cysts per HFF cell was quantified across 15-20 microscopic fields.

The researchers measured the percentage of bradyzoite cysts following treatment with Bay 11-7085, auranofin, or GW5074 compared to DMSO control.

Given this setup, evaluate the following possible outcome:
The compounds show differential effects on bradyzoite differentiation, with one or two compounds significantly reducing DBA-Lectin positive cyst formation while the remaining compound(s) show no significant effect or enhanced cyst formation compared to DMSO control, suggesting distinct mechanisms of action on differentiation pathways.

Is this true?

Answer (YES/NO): YES